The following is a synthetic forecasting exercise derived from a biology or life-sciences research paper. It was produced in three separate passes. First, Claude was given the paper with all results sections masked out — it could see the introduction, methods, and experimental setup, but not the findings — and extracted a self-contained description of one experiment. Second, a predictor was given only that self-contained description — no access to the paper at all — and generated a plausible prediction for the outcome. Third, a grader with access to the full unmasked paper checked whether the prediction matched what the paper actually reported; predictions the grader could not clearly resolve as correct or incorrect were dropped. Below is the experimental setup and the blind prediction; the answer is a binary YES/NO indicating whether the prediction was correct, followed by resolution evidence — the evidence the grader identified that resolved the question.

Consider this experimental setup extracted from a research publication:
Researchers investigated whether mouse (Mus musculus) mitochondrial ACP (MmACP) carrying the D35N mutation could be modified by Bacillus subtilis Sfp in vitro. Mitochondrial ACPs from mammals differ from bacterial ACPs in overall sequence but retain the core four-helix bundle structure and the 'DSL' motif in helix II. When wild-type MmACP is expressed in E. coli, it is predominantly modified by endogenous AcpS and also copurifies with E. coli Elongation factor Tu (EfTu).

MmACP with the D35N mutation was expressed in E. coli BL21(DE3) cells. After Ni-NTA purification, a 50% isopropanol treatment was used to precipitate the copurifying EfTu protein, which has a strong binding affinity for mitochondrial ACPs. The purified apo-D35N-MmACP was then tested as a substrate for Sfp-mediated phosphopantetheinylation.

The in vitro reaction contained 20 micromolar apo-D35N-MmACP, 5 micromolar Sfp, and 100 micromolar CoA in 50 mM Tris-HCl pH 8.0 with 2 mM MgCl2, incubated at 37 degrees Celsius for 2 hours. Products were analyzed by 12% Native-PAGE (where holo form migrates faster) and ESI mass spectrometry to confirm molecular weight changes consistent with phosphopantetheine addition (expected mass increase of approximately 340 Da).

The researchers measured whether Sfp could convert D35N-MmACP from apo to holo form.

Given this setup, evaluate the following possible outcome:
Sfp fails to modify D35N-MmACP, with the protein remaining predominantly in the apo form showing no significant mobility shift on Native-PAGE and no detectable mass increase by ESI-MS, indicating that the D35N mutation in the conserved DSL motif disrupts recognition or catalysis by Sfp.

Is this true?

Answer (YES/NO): NO